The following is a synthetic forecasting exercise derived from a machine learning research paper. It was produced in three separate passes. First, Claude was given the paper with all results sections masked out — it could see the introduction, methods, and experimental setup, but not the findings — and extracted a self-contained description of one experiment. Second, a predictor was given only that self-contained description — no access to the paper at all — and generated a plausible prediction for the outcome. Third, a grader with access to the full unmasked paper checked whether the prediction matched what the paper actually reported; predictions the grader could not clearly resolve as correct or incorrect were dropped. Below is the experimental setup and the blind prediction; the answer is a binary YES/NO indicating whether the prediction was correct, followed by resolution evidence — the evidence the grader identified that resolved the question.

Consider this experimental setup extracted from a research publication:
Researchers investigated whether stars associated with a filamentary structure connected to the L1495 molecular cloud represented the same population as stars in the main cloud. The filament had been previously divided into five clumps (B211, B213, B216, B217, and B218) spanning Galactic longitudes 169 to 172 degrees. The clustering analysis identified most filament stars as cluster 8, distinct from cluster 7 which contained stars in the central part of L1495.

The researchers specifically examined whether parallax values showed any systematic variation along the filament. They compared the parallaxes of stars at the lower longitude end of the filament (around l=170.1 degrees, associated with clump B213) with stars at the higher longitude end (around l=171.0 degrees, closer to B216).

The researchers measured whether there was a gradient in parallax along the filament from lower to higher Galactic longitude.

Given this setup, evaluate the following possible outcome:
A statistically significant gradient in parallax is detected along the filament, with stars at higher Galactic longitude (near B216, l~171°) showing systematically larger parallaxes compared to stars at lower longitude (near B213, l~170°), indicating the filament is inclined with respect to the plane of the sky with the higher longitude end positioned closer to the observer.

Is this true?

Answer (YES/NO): NO